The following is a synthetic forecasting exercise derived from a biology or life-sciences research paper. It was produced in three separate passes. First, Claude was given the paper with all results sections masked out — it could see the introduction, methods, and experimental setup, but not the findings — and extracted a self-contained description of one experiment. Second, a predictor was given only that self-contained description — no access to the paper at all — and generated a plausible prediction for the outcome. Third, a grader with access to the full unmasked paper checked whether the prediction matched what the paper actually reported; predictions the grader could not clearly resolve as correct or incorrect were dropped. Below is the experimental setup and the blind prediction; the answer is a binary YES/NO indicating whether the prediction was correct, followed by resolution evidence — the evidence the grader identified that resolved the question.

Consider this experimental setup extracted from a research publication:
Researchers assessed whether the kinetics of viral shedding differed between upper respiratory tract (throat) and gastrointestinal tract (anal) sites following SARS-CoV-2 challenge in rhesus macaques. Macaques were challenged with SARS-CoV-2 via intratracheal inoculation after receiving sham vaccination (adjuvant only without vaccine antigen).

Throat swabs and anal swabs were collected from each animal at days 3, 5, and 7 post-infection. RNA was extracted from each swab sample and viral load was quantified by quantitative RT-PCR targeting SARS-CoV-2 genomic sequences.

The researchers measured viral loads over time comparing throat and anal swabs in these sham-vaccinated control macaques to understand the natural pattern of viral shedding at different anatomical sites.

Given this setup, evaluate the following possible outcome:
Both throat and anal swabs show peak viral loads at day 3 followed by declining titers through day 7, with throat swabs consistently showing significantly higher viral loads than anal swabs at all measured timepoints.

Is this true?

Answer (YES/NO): NO